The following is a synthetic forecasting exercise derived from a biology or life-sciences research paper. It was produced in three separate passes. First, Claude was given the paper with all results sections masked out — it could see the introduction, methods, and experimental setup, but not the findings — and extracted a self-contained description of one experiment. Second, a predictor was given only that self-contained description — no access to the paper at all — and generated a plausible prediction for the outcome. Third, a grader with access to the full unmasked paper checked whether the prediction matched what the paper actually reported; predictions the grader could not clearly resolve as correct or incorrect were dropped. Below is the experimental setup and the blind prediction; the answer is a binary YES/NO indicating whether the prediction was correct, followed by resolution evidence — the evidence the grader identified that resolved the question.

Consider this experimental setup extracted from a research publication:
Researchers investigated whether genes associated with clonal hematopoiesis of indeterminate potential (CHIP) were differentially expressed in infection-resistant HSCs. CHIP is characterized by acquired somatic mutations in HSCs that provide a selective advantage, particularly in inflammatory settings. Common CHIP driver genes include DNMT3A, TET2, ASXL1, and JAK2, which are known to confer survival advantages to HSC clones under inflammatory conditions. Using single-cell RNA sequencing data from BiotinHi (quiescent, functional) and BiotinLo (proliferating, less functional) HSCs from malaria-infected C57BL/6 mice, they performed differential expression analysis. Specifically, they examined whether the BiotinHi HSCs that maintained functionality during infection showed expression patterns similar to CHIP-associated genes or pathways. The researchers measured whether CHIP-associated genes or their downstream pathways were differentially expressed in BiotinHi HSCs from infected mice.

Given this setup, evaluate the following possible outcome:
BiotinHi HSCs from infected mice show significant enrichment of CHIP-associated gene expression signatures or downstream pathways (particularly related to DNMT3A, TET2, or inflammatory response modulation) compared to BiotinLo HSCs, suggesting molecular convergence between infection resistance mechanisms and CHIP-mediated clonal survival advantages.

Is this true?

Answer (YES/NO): NO